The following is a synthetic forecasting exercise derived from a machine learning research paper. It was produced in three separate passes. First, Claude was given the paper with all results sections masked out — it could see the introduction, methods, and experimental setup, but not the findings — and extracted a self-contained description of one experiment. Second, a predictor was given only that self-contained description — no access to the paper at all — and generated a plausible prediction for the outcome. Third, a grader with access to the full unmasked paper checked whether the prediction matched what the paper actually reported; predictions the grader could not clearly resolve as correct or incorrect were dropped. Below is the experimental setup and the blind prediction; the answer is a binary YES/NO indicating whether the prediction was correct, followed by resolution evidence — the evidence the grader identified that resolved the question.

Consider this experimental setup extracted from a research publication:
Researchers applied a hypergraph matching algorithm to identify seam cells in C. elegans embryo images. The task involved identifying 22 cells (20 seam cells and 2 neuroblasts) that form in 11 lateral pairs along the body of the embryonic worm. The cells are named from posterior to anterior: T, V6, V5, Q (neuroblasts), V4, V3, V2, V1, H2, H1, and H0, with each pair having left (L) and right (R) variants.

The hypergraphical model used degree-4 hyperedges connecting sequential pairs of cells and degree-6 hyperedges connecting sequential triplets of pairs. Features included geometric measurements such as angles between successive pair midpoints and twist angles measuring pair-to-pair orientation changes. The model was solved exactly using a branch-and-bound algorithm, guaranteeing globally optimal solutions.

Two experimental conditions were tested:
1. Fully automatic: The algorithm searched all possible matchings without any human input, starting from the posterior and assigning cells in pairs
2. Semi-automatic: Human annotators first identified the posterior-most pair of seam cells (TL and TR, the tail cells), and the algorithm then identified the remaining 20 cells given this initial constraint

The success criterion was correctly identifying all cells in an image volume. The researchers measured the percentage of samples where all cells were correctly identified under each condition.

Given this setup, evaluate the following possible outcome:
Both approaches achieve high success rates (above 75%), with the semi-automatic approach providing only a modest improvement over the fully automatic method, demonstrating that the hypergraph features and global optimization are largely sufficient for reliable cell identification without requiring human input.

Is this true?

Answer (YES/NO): NO